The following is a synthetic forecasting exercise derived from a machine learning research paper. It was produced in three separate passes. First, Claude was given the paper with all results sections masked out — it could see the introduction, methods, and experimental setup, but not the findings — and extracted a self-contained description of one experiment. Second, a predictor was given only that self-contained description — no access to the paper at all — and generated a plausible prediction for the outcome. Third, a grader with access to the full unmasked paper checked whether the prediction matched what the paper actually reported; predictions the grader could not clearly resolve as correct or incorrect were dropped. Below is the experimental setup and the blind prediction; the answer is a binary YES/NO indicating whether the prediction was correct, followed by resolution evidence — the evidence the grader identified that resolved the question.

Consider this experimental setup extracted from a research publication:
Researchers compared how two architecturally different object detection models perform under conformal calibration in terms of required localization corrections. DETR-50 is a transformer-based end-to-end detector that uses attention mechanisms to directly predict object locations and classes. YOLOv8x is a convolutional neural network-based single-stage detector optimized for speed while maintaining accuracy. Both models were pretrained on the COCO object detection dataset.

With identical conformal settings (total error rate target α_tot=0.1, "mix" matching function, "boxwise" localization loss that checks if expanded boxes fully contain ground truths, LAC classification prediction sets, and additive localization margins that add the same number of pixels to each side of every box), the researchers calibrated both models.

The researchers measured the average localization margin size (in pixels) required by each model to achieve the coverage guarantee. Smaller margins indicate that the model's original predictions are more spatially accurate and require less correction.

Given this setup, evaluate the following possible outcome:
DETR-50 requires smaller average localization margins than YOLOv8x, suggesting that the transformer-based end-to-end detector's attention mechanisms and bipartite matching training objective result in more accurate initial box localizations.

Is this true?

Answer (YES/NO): YES